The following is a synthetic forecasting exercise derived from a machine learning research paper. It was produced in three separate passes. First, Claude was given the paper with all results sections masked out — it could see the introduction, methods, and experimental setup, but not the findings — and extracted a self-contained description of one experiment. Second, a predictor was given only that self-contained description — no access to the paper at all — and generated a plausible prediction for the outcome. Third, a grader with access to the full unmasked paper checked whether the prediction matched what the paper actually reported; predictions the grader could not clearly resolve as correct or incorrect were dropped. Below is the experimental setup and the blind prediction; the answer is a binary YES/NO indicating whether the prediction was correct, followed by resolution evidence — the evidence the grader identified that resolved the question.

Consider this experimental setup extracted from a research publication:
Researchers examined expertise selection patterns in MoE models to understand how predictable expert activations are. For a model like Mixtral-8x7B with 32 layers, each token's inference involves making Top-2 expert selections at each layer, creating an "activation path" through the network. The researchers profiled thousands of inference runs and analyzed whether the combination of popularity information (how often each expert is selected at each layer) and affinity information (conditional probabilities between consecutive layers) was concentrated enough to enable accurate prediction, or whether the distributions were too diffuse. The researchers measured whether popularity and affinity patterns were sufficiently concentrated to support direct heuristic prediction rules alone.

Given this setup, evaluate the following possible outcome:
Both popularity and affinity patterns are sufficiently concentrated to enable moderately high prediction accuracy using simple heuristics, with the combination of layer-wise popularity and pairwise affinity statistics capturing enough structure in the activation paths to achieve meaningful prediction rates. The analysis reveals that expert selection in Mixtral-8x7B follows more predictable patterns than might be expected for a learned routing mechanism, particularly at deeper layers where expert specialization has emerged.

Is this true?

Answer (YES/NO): NO